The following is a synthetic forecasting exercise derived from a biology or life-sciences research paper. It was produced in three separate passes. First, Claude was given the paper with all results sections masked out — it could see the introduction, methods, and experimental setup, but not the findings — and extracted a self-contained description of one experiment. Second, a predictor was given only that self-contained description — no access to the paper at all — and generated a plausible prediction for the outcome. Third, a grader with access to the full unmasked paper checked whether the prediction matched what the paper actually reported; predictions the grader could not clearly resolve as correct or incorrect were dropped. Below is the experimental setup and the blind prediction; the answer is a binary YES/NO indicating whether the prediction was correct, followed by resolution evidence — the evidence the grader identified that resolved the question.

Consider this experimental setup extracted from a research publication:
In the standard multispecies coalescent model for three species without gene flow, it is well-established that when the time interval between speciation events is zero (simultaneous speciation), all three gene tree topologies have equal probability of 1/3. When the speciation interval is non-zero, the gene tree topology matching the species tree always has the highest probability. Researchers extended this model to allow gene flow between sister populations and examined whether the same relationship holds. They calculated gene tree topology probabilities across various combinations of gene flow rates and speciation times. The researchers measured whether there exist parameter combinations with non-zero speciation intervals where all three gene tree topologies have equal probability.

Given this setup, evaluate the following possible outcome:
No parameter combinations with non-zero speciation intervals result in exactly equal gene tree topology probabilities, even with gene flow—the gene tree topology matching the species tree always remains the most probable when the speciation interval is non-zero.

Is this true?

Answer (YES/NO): NO